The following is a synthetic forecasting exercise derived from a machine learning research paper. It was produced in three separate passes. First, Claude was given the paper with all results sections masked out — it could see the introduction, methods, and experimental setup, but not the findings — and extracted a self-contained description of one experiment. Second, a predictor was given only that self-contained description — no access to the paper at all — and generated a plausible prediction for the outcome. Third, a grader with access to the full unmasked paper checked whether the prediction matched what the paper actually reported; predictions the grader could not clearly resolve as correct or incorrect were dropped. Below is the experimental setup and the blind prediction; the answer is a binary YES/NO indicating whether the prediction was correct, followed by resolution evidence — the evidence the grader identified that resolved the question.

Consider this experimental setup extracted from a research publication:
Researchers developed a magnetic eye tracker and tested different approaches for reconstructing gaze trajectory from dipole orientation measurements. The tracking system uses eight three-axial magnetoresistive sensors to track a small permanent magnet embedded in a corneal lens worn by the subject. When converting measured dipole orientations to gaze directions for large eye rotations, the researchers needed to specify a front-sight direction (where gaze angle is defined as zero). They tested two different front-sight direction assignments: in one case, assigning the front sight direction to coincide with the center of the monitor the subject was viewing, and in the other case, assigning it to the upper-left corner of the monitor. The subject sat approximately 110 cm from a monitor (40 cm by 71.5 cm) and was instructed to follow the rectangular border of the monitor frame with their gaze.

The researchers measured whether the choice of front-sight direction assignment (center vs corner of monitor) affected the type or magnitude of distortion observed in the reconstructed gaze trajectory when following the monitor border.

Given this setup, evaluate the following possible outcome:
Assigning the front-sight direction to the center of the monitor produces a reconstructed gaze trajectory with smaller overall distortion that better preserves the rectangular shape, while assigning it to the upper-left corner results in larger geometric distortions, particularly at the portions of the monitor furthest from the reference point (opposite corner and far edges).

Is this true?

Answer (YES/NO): NO